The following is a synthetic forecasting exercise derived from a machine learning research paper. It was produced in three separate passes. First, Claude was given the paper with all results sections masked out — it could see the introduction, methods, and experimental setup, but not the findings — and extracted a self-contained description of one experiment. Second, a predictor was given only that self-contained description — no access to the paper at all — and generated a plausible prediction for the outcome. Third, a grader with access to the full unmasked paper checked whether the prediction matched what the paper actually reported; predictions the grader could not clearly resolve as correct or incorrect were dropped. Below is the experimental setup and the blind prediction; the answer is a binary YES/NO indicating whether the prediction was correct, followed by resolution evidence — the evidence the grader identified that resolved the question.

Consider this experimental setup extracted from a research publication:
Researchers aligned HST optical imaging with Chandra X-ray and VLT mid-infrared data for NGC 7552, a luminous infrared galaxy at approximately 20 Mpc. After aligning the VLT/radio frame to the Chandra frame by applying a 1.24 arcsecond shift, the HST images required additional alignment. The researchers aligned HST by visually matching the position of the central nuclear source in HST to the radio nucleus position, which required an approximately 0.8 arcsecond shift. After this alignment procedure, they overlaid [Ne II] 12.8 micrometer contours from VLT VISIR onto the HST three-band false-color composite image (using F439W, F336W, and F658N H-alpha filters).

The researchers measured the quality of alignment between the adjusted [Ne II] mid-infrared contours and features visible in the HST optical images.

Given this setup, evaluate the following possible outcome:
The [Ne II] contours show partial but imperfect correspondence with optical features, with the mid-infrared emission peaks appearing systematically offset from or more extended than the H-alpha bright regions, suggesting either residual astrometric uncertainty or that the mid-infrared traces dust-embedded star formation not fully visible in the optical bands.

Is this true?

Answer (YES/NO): NO